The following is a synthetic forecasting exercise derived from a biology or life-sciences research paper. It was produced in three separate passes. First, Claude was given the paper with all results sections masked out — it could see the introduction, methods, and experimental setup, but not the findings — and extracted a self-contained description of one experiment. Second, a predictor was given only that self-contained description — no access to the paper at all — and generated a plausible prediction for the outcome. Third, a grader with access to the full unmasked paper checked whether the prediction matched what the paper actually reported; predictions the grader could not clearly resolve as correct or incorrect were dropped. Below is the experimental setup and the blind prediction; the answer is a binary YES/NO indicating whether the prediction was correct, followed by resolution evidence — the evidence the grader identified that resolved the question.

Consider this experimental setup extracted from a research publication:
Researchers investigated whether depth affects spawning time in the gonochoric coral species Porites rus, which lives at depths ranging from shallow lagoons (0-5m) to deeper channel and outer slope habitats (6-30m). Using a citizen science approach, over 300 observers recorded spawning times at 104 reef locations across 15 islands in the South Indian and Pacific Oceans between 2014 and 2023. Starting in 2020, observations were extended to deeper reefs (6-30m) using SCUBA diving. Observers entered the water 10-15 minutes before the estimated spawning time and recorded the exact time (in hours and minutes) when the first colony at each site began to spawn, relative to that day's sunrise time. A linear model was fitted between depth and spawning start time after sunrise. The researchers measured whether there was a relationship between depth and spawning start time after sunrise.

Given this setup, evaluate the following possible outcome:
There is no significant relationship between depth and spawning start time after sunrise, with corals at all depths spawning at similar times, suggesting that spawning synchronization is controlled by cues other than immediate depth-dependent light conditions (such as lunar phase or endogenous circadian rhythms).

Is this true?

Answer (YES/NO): NO